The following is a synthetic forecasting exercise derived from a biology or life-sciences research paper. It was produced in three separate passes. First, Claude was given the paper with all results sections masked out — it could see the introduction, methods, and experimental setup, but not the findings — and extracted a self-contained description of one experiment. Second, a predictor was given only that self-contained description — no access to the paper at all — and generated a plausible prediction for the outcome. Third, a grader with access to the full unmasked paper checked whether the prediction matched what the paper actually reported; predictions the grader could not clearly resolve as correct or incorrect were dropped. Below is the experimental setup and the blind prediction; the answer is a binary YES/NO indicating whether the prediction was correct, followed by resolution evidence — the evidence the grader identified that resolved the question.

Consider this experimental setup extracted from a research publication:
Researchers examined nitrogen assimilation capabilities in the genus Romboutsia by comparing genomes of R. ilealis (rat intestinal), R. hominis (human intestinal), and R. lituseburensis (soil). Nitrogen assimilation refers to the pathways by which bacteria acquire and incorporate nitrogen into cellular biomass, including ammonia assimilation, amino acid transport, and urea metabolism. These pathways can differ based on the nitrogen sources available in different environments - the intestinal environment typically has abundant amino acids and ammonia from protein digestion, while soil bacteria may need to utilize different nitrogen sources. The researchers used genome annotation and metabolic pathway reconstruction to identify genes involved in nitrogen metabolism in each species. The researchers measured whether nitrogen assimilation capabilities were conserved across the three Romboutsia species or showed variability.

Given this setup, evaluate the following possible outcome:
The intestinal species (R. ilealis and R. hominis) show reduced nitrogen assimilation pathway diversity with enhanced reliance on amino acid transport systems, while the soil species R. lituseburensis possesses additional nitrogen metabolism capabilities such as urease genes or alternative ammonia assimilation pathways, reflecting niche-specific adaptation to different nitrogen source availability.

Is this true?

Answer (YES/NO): NO